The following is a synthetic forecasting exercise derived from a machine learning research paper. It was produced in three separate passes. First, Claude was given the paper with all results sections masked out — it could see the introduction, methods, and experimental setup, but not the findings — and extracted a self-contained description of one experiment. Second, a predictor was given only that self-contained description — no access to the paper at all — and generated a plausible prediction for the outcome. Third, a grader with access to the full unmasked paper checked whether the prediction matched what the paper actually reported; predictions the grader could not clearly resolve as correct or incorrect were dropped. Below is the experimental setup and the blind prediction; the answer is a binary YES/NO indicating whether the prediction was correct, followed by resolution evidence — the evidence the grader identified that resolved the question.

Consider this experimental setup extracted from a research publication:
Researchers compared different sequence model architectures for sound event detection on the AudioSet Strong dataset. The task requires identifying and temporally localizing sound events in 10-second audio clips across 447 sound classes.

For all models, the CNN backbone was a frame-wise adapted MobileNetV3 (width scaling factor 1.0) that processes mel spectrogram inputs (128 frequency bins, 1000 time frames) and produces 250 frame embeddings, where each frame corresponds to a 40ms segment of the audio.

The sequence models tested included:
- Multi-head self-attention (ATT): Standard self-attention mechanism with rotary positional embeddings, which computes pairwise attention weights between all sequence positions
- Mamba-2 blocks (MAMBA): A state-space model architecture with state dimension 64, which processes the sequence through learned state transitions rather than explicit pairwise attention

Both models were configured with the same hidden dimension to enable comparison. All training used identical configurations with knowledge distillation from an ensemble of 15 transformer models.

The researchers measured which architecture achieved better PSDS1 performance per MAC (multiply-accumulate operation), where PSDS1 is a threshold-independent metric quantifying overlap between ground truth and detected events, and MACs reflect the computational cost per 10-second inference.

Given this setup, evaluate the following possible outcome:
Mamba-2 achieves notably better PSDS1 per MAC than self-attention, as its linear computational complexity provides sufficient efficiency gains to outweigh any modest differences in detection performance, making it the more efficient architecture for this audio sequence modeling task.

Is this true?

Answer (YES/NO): NO